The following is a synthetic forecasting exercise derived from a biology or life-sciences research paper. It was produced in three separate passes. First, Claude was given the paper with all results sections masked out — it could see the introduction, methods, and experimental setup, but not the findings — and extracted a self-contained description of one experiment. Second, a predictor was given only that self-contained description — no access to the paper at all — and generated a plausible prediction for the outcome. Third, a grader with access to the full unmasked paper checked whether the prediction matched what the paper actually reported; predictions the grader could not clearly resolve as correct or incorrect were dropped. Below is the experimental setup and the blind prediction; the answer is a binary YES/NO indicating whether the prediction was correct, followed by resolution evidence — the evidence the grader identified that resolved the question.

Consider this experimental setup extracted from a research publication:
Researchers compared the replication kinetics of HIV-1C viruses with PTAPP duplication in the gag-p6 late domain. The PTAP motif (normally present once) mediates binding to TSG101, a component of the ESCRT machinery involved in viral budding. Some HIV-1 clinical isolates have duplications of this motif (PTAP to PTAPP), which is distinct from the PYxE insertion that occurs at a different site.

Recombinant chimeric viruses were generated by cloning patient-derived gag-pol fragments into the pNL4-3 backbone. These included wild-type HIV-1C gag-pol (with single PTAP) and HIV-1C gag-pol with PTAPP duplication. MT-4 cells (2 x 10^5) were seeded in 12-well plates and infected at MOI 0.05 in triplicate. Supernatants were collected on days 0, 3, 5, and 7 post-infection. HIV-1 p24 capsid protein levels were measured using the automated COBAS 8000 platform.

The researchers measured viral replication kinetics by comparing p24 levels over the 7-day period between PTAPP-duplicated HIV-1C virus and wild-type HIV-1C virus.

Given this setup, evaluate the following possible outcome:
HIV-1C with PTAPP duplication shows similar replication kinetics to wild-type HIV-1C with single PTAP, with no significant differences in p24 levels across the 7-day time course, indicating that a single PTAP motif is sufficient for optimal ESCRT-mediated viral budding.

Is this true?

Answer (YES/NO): NO